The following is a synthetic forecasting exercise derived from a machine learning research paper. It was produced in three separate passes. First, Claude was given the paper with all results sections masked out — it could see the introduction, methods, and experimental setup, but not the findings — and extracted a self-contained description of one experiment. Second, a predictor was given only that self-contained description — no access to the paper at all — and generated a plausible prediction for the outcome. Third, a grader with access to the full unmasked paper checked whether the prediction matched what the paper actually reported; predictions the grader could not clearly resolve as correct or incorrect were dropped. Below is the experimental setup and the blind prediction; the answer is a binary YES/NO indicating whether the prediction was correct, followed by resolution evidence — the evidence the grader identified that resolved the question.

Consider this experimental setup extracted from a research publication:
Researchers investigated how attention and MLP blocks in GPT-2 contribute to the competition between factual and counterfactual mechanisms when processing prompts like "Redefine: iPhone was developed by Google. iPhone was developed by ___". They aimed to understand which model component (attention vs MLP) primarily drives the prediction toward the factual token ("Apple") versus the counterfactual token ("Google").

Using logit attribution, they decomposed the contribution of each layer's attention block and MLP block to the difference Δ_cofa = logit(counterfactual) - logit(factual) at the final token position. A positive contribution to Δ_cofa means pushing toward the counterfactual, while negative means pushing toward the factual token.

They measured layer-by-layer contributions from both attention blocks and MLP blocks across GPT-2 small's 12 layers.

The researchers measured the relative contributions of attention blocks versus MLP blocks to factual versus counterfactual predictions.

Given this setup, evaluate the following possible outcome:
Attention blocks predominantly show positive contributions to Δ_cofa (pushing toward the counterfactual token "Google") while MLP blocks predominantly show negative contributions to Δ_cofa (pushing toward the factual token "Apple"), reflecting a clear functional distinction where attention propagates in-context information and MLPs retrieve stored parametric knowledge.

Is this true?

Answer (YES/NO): NO